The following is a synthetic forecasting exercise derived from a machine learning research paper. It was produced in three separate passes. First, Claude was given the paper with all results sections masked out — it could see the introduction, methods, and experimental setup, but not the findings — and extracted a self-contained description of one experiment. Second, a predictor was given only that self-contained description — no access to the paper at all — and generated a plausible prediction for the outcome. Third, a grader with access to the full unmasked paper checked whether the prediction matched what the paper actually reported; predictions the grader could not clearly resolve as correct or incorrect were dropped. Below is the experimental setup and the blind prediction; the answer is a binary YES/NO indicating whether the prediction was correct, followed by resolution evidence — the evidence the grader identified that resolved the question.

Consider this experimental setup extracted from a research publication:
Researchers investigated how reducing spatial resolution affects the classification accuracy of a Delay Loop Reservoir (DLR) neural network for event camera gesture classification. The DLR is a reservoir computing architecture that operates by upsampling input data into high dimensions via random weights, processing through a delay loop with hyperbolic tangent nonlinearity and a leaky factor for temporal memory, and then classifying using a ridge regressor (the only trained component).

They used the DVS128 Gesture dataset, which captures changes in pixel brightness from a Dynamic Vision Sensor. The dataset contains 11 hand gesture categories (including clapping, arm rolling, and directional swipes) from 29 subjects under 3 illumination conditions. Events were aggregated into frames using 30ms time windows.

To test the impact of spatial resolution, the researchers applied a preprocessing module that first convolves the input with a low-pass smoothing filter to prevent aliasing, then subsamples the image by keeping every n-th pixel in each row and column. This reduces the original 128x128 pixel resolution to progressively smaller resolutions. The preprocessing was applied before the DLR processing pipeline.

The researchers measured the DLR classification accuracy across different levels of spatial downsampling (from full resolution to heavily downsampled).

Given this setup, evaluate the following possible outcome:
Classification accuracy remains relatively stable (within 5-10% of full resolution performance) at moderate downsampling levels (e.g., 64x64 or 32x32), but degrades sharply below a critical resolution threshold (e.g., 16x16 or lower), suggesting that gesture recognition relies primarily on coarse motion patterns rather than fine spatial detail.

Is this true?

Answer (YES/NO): NO